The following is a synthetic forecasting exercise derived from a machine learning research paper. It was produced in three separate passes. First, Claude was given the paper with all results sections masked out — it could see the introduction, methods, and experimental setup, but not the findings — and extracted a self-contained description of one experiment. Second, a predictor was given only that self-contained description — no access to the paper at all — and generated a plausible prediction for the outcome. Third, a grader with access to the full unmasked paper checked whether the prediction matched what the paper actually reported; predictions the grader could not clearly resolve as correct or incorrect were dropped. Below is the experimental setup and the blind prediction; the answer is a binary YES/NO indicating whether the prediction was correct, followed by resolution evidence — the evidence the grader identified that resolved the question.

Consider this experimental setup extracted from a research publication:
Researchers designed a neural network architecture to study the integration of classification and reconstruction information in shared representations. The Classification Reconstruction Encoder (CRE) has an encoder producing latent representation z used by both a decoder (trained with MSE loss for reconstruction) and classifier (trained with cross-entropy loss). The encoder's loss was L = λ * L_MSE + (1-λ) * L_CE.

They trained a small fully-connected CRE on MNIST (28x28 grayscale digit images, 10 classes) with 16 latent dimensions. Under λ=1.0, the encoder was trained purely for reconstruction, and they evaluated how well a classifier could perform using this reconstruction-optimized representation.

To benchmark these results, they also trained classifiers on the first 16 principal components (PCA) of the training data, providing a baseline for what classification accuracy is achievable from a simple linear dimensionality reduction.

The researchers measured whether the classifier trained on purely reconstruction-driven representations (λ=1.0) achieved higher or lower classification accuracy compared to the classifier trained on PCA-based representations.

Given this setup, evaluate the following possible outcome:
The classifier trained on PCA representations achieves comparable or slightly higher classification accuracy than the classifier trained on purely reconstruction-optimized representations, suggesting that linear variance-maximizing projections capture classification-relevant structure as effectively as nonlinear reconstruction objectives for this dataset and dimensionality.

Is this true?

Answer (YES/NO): YES